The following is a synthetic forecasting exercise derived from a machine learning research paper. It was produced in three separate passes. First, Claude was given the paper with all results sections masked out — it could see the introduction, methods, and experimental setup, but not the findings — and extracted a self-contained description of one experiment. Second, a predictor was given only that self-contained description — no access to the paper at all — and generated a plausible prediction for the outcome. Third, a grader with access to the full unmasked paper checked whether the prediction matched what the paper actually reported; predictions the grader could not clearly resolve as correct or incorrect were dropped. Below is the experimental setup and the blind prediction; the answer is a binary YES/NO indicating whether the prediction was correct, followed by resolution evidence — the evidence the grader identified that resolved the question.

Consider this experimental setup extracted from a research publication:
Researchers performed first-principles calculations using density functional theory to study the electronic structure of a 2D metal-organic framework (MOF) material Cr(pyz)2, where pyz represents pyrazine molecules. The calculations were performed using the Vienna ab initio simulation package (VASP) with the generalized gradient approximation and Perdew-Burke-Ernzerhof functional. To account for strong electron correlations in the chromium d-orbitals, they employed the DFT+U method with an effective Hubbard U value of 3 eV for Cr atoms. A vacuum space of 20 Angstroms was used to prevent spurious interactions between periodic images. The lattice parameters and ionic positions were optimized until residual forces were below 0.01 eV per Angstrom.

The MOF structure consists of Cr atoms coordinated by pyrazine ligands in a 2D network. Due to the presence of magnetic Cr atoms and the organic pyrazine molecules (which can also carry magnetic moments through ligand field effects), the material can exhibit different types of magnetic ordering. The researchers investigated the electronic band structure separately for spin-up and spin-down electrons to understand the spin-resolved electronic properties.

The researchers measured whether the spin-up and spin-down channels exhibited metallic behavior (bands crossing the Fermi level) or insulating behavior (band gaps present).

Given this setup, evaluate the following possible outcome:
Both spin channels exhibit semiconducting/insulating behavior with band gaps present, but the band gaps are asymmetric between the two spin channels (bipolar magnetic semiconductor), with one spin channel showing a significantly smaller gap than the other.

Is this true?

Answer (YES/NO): YES